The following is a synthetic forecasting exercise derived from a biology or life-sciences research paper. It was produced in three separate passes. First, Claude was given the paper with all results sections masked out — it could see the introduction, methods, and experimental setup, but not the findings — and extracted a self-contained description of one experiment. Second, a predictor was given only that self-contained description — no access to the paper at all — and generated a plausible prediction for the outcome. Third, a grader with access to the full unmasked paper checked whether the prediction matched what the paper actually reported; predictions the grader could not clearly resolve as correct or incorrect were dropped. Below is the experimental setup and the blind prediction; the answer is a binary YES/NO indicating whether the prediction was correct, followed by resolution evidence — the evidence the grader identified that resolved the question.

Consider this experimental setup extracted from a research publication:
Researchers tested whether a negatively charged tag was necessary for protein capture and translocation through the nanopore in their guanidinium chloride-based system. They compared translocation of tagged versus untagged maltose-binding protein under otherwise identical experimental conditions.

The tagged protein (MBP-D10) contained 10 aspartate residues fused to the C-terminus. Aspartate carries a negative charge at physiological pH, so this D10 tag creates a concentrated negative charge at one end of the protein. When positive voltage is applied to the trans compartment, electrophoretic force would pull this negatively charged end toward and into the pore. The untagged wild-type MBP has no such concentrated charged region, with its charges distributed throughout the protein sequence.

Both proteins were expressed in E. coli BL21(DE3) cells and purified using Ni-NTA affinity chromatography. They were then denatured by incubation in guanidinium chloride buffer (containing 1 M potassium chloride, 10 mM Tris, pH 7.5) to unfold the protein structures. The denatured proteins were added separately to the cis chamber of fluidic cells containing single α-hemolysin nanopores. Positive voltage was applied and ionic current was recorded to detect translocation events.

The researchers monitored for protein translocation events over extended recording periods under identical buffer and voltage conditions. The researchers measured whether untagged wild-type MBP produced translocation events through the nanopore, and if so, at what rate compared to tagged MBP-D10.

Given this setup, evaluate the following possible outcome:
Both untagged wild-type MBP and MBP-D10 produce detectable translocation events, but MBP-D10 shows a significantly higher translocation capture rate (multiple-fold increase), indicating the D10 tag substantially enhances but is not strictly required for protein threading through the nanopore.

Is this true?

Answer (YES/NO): NO